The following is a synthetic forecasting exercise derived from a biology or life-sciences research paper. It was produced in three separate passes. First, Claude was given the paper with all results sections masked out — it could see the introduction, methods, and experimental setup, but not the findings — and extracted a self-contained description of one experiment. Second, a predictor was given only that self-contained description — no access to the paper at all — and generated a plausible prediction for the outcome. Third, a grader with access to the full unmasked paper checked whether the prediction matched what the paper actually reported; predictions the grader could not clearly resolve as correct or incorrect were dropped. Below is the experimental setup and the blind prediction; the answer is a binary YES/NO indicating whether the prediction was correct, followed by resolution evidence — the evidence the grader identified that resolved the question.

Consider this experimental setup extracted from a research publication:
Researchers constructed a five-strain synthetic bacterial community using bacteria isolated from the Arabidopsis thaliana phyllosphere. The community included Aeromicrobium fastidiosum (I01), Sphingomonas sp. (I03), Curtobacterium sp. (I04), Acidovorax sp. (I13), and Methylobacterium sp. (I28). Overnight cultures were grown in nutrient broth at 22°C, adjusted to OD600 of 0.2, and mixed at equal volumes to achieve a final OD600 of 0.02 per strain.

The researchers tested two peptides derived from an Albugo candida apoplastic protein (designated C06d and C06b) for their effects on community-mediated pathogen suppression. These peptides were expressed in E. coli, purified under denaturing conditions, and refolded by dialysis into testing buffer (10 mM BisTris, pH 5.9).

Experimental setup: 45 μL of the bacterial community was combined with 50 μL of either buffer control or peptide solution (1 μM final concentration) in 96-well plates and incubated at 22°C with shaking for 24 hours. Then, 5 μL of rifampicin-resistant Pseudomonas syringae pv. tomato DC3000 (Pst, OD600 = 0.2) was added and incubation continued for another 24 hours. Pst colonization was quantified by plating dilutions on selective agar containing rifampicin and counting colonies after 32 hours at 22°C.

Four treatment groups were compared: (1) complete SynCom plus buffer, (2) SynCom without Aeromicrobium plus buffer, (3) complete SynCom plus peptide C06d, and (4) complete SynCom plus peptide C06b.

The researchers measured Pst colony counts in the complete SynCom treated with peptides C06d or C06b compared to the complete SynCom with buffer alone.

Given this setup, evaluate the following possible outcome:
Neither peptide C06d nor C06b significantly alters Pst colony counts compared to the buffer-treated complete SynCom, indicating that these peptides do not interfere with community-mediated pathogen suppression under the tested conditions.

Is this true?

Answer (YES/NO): NO